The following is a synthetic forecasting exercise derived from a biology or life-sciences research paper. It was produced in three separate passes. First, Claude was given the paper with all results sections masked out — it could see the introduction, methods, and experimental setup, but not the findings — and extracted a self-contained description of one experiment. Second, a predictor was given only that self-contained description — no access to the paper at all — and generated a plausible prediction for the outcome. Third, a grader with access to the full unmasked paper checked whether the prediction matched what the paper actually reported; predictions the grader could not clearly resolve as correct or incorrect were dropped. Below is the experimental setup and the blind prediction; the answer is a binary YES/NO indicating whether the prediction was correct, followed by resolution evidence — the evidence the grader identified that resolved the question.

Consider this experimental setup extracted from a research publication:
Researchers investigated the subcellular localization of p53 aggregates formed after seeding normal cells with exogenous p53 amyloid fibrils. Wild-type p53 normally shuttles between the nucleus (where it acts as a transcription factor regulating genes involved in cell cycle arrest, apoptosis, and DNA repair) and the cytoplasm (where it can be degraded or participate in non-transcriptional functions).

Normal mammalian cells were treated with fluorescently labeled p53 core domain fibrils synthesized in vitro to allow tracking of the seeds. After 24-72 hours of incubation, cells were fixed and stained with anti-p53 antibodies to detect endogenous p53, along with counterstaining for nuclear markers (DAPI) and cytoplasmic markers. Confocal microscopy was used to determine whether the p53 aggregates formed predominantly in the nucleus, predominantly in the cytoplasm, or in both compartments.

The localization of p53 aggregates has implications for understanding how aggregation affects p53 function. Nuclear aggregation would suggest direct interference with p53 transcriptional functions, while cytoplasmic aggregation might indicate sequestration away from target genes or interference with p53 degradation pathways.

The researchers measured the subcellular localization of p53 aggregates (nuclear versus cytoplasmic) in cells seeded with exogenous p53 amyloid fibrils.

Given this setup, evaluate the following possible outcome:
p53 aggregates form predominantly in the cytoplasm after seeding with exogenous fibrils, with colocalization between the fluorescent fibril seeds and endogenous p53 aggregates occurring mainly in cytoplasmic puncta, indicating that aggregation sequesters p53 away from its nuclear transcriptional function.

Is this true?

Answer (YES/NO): NO